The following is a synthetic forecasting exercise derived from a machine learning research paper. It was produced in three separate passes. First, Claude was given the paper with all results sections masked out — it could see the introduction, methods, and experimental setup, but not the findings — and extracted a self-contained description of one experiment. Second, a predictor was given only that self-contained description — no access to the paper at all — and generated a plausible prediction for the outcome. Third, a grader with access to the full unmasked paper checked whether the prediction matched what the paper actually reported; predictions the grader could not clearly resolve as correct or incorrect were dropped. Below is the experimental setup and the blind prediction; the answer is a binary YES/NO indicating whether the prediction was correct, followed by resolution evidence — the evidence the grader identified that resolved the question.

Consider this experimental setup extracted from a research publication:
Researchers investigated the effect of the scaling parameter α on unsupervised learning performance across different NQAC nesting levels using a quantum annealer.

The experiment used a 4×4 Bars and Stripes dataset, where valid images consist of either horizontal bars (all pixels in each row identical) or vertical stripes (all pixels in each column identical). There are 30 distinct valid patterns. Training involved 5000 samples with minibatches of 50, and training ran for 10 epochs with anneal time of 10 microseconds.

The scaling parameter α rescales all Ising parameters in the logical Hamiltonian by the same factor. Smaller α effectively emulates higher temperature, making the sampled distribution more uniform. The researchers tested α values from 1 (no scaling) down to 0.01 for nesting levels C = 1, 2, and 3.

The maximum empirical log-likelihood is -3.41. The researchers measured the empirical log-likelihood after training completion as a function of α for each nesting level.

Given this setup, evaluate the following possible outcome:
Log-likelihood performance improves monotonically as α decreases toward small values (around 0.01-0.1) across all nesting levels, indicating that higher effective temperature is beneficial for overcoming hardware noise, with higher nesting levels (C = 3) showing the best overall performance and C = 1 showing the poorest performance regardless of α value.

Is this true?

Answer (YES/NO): NO